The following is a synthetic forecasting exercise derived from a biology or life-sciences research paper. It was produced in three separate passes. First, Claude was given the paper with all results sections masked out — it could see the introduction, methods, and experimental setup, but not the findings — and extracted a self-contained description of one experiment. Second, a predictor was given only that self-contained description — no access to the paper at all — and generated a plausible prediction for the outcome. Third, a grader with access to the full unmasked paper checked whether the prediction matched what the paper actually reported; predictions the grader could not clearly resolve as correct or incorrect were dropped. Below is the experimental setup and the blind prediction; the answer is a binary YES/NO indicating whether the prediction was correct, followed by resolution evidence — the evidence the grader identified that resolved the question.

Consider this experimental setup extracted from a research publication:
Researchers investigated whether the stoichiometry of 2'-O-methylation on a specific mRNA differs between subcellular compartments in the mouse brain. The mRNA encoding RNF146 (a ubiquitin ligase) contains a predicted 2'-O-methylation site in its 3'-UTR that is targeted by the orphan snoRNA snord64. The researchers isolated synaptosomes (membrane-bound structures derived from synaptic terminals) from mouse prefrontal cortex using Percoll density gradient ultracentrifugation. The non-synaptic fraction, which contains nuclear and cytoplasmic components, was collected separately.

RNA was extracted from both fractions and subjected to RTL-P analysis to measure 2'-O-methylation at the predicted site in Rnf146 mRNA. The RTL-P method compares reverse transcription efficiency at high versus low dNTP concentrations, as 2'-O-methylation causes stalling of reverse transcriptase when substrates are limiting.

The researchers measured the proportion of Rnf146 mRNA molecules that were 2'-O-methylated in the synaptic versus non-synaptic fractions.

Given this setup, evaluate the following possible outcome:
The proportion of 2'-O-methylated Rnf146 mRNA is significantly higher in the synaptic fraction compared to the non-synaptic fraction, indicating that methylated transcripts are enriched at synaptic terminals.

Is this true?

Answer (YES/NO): YES